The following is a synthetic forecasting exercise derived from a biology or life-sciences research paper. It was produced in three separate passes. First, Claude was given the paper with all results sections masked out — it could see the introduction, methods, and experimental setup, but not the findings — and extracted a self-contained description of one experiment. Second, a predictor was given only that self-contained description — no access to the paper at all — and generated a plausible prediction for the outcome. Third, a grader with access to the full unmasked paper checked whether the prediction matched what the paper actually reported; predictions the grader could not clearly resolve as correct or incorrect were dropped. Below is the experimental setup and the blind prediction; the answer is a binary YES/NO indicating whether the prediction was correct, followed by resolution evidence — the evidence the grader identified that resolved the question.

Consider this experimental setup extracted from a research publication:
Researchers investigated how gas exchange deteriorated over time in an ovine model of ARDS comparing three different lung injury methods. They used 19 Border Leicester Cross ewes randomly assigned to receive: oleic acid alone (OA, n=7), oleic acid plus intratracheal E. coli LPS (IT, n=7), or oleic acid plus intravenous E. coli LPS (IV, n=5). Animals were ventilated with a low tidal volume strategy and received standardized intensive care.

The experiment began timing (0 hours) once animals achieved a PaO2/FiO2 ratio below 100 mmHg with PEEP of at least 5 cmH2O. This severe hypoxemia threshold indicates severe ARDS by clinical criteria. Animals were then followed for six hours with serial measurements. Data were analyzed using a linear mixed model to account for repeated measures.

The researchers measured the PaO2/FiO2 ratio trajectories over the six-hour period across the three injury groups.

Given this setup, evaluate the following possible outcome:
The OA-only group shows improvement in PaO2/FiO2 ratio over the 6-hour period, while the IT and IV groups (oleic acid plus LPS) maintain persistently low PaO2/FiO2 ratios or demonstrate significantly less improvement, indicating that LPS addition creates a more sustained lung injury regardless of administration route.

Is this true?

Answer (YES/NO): YES